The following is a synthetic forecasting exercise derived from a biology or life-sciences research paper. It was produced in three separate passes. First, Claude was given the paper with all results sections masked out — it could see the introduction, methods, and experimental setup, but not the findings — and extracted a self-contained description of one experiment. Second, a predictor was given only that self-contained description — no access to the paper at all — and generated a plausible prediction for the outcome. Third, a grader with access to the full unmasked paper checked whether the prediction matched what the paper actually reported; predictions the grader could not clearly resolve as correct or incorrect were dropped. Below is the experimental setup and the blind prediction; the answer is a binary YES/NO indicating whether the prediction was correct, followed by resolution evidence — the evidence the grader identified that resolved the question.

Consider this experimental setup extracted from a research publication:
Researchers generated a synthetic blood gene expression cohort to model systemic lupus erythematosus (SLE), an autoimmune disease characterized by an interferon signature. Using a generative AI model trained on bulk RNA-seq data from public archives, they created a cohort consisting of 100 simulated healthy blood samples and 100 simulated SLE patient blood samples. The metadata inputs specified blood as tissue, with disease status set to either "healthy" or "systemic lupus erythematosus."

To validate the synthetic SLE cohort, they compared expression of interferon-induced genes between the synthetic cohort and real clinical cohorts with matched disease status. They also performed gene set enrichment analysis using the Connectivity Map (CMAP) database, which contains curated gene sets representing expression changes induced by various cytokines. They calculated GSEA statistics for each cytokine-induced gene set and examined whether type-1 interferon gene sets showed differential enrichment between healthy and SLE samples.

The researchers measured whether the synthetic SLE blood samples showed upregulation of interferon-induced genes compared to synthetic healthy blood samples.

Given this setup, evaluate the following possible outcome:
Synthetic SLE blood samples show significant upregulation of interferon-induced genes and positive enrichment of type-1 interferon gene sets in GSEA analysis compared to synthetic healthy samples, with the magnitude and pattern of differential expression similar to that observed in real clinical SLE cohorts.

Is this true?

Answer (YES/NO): YES